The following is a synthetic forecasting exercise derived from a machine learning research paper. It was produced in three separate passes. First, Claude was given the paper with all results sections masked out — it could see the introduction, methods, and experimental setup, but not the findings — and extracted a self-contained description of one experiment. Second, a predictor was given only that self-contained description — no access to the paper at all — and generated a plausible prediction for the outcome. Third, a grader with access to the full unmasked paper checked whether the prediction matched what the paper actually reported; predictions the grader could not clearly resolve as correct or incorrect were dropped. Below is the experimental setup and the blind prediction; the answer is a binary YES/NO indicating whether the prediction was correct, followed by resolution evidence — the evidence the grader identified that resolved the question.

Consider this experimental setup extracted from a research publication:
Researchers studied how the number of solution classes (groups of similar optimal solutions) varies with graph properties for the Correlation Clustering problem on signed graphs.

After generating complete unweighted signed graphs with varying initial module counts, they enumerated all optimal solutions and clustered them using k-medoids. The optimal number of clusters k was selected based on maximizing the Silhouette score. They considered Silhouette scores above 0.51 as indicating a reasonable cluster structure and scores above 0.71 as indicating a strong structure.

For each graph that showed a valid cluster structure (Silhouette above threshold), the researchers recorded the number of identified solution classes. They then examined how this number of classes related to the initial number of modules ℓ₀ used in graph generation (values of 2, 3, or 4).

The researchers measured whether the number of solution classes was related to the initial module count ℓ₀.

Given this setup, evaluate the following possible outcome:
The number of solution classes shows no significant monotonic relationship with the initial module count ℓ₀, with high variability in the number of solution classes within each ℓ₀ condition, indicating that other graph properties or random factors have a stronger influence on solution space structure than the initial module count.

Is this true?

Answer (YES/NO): NO